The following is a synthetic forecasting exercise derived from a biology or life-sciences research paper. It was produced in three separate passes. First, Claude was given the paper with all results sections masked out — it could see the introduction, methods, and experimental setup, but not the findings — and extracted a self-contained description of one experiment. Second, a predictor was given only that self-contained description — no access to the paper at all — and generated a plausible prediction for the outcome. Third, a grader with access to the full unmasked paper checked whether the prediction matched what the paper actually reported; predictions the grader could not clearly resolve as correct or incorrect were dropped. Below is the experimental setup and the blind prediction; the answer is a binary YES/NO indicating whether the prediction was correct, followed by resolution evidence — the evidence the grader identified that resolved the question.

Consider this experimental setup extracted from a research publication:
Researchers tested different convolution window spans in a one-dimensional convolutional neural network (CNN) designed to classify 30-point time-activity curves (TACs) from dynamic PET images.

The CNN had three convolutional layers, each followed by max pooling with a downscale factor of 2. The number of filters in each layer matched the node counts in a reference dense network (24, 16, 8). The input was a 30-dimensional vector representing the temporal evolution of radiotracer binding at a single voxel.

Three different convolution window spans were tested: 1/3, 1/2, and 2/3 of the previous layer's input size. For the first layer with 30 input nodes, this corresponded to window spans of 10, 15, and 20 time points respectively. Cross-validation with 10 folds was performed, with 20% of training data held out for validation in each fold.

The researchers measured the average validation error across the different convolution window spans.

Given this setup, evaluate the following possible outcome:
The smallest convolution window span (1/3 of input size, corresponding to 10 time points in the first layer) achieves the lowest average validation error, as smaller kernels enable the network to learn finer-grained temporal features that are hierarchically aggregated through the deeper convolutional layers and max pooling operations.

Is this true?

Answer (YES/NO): NO